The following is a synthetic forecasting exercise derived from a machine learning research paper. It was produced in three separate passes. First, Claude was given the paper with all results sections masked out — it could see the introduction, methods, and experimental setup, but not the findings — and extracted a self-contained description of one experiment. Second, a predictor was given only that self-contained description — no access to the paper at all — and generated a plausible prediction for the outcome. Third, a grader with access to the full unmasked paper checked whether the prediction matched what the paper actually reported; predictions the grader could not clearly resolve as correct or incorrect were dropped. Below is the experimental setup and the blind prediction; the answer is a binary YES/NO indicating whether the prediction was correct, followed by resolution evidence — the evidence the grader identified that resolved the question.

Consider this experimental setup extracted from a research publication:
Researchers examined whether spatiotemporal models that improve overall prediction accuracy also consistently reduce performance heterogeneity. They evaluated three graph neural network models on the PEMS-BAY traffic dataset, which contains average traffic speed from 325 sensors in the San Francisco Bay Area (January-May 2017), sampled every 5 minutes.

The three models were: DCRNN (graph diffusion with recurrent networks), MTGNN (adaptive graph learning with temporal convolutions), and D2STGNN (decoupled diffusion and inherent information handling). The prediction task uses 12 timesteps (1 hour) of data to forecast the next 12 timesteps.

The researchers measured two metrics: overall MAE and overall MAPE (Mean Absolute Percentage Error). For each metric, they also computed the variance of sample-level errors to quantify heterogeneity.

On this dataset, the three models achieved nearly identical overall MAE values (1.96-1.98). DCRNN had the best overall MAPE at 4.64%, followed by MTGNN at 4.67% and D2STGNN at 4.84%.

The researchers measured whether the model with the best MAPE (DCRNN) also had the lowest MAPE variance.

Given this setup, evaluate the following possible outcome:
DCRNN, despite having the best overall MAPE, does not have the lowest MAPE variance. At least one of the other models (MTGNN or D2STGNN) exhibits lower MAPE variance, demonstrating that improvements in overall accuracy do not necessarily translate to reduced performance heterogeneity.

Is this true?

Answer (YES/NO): YES